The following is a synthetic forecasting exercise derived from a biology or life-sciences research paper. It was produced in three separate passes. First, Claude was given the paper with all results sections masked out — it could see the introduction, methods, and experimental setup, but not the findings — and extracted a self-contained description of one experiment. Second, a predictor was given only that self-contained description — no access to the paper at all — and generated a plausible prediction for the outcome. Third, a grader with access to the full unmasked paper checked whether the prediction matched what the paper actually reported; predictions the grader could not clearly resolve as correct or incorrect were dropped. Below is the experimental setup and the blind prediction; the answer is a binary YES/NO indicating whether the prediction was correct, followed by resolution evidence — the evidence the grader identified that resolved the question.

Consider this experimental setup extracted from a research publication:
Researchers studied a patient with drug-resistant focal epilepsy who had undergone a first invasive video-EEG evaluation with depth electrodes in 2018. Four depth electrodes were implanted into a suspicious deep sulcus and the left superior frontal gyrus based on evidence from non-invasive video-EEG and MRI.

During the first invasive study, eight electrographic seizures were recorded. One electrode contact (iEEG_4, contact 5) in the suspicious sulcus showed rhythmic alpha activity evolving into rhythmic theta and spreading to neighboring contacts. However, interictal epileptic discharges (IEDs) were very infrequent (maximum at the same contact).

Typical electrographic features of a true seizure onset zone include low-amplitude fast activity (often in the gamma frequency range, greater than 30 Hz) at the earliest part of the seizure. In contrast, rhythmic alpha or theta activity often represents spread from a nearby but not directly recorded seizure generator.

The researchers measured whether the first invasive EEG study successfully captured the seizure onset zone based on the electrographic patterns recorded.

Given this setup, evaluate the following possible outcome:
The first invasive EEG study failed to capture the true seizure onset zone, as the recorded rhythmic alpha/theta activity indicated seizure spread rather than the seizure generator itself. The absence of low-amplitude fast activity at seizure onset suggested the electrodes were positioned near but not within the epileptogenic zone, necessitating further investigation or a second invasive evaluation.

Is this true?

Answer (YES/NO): YES